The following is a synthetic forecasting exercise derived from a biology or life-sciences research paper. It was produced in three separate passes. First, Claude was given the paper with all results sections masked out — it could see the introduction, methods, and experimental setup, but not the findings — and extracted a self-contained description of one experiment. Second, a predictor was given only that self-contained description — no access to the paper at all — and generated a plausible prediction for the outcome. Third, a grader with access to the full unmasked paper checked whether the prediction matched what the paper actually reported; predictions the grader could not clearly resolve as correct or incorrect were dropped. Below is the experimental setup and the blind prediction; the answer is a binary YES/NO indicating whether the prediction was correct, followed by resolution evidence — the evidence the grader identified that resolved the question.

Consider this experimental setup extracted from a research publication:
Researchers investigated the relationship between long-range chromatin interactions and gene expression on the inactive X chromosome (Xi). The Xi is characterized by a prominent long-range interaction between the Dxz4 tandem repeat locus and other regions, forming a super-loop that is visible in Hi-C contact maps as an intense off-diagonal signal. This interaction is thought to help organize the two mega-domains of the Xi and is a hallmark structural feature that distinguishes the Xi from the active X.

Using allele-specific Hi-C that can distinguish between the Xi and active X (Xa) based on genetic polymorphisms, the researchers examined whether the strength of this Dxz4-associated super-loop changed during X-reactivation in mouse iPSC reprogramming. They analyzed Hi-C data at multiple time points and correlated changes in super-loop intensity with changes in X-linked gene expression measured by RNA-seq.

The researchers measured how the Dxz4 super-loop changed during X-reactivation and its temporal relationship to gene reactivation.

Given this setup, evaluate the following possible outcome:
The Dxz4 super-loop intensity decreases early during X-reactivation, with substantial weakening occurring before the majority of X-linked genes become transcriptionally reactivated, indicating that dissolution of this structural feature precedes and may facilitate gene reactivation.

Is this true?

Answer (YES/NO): NO